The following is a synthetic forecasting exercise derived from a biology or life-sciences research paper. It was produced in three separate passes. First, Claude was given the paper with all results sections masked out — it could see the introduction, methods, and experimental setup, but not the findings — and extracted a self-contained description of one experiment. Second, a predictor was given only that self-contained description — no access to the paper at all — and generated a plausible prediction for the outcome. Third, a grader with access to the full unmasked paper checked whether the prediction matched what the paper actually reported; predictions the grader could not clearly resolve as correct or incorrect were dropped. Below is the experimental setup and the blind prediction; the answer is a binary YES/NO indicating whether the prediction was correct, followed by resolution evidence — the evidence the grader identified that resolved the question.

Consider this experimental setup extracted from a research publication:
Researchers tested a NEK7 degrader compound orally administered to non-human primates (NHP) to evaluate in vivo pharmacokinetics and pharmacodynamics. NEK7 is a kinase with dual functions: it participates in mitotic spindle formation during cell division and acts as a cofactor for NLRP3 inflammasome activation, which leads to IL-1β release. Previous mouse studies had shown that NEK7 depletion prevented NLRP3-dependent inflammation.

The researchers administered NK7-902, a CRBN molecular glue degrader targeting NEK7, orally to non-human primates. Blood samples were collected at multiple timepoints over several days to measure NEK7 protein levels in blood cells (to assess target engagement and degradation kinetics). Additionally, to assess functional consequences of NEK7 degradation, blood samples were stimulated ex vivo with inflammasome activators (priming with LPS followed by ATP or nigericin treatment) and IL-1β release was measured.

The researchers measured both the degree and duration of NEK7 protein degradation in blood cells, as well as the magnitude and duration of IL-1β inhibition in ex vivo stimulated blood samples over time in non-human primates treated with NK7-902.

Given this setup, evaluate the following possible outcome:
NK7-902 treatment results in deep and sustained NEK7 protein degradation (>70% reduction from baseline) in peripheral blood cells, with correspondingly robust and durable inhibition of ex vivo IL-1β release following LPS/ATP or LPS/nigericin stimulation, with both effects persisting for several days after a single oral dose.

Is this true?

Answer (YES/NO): NO